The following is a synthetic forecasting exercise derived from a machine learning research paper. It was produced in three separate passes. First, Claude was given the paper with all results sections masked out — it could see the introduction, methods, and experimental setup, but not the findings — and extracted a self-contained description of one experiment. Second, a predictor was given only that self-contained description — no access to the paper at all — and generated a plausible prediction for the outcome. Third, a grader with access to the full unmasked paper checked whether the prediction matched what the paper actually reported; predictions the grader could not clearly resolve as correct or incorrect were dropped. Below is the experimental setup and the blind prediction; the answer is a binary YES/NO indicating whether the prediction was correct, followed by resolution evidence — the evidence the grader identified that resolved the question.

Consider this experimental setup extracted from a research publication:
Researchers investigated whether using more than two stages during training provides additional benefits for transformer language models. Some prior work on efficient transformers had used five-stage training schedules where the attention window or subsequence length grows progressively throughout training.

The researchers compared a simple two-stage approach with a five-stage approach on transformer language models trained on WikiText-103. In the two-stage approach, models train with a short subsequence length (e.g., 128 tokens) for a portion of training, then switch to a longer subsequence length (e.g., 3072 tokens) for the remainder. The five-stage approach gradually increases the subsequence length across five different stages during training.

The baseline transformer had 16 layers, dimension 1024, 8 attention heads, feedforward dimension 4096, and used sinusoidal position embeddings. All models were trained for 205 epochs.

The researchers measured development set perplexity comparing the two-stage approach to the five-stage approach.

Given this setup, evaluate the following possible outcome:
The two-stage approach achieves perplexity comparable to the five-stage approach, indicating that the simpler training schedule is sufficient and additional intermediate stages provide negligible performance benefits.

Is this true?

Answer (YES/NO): YES